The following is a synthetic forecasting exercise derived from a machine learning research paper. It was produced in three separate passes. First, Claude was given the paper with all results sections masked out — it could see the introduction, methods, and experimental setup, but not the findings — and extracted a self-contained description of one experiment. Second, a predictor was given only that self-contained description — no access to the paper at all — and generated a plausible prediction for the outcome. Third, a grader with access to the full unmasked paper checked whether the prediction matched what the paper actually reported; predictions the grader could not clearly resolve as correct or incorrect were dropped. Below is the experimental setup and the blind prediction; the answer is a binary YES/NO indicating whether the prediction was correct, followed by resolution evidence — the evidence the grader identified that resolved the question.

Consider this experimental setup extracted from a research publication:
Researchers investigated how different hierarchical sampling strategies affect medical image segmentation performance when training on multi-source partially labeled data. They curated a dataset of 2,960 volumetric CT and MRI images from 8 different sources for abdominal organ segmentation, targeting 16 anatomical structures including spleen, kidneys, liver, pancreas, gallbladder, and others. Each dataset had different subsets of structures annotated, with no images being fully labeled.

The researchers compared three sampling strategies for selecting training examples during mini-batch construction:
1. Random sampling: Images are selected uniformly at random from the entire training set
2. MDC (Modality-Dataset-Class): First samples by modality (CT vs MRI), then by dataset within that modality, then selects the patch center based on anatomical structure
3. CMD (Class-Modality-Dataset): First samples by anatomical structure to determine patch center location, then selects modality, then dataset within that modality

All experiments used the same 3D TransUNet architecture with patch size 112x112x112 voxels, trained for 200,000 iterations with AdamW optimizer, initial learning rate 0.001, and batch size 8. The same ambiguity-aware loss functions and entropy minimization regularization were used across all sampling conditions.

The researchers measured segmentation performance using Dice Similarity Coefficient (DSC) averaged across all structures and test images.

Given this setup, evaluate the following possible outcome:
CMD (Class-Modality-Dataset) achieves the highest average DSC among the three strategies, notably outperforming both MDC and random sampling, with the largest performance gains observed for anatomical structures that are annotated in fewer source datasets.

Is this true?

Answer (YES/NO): NO